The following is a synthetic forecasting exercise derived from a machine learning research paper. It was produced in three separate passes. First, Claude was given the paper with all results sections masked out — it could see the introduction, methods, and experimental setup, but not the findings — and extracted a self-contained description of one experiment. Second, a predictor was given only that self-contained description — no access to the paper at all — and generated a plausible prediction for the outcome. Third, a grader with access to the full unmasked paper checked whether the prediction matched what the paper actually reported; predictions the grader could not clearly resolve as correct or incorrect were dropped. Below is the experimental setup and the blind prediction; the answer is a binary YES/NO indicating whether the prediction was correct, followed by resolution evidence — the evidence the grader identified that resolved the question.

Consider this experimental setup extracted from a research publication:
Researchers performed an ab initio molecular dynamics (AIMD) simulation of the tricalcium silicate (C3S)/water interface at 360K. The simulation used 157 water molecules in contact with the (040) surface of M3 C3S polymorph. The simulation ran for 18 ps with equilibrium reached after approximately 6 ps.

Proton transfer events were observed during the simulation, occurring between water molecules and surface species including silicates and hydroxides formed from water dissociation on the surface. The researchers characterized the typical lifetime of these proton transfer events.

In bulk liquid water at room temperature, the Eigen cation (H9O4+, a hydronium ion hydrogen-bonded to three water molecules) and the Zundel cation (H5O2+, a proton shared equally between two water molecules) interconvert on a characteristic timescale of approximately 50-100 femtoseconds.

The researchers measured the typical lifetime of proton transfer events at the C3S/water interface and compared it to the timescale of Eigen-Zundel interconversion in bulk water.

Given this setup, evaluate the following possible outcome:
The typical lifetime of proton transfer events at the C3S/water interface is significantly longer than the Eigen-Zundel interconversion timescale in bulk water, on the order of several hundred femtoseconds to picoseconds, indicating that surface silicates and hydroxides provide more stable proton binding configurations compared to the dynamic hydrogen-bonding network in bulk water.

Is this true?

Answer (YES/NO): NO